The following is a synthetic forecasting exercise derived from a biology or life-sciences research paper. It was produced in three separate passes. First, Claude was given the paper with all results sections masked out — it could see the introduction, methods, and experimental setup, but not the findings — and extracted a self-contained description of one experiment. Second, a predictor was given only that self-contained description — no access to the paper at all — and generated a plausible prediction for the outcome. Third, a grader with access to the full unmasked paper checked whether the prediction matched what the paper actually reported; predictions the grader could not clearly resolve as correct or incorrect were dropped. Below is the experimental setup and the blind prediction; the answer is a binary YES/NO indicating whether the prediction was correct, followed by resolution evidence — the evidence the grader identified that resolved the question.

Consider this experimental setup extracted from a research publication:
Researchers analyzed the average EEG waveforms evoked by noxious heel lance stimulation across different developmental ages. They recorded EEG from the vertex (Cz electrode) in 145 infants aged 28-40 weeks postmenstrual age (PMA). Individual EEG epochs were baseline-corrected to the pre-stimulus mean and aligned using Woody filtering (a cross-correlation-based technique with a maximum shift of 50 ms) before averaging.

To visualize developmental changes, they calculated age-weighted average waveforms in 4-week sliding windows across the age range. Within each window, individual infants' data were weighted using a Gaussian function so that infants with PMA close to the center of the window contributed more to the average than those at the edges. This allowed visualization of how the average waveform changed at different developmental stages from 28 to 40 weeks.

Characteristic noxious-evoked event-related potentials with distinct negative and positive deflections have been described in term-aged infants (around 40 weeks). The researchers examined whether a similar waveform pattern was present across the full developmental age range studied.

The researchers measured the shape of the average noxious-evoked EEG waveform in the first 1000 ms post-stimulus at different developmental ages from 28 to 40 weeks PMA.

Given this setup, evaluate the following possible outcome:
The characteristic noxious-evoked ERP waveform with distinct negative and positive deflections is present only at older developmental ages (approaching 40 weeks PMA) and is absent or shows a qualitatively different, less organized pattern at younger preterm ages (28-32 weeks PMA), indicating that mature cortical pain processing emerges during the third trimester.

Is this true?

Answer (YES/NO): YES